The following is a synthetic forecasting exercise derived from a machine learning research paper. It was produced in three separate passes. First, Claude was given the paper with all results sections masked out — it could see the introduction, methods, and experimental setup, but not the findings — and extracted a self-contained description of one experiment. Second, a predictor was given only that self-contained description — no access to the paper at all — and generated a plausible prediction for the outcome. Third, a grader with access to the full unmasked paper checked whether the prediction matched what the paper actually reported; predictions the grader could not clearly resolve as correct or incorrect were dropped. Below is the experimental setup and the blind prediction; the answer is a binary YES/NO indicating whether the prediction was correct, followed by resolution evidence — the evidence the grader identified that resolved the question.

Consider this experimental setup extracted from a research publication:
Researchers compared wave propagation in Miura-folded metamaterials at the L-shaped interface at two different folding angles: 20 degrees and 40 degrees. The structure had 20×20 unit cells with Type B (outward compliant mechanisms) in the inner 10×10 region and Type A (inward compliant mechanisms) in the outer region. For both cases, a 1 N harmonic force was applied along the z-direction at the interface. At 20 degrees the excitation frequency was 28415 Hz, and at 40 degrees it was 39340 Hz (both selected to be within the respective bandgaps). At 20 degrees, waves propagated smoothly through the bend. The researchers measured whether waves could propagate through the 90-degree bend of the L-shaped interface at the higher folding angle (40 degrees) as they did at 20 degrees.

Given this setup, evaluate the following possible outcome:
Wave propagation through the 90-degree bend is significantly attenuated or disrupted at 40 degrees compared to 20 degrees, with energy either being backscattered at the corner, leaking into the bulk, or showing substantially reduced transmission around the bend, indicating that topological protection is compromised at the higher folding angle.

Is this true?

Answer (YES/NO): YES